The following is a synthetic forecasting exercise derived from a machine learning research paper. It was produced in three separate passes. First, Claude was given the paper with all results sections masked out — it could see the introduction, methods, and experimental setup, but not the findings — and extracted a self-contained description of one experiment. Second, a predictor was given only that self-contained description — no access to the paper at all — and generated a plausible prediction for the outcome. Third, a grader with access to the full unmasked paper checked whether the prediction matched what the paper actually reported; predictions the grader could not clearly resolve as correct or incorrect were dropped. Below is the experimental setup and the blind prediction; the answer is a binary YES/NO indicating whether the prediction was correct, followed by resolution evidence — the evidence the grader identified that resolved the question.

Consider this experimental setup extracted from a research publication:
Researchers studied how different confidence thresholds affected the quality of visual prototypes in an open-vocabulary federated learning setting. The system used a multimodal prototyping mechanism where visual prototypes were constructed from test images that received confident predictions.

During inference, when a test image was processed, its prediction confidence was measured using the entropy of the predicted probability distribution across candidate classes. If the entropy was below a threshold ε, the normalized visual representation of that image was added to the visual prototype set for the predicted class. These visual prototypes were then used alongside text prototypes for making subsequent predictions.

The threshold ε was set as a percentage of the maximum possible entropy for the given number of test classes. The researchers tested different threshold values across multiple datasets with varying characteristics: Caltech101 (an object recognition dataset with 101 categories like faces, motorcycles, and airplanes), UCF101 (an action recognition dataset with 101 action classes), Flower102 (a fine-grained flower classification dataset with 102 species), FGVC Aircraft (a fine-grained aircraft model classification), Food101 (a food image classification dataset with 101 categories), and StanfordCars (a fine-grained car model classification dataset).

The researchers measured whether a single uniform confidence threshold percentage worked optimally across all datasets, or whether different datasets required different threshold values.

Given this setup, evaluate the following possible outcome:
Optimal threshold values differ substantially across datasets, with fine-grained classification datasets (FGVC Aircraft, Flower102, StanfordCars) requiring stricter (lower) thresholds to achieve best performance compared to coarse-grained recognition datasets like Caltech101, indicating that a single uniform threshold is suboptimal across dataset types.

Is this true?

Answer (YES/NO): NO